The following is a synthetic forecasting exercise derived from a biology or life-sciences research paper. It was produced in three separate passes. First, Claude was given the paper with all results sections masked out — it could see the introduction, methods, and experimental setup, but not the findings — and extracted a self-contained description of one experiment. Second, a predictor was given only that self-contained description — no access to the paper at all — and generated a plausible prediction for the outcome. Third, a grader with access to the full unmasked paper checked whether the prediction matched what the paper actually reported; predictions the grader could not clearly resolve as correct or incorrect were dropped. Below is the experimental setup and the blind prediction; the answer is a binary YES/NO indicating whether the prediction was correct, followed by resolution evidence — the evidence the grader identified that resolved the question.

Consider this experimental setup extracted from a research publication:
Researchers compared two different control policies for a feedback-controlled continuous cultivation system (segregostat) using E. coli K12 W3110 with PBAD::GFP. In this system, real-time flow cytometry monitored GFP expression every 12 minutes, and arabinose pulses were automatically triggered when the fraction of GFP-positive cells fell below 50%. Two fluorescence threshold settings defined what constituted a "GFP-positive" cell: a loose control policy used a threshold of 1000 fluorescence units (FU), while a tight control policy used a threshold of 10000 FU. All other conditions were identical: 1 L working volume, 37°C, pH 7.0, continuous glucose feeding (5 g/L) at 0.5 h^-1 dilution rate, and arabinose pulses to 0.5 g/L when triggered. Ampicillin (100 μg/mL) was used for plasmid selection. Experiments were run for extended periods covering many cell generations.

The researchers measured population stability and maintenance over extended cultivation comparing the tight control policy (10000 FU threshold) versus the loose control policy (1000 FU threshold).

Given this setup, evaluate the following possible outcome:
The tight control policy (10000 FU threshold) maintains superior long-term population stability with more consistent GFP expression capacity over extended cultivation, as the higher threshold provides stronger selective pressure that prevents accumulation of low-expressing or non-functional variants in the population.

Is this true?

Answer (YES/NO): NO